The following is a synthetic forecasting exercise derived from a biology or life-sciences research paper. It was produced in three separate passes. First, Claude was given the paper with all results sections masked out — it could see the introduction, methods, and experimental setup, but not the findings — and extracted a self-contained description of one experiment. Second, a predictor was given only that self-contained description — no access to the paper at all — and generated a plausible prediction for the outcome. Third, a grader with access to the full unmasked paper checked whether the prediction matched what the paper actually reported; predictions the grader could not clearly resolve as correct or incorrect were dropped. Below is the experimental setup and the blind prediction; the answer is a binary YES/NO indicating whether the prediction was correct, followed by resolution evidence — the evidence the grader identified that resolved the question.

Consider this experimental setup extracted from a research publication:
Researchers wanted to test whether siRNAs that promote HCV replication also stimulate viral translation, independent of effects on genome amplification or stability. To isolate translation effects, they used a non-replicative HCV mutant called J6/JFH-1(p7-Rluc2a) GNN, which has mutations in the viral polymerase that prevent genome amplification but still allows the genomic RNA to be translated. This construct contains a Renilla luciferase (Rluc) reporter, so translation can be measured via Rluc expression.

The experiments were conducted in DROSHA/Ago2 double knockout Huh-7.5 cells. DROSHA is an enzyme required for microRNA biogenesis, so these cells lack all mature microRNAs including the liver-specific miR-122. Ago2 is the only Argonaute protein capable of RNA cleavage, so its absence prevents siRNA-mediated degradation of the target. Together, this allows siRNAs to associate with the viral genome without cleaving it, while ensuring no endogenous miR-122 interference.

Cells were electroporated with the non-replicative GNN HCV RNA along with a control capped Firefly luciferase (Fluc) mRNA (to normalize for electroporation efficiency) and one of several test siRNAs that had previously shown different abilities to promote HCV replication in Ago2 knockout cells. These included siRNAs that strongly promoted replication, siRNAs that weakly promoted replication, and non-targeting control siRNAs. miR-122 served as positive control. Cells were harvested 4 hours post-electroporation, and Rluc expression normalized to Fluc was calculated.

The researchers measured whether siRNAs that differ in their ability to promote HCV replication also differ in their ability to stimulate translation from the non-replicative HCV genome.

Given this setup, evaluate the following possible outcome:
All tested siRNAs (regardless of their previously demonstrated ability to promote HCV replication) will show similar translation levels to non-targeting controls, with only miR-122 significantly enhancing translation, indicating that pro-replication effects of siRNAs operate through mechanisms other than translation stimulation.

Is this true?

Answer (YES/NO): NO